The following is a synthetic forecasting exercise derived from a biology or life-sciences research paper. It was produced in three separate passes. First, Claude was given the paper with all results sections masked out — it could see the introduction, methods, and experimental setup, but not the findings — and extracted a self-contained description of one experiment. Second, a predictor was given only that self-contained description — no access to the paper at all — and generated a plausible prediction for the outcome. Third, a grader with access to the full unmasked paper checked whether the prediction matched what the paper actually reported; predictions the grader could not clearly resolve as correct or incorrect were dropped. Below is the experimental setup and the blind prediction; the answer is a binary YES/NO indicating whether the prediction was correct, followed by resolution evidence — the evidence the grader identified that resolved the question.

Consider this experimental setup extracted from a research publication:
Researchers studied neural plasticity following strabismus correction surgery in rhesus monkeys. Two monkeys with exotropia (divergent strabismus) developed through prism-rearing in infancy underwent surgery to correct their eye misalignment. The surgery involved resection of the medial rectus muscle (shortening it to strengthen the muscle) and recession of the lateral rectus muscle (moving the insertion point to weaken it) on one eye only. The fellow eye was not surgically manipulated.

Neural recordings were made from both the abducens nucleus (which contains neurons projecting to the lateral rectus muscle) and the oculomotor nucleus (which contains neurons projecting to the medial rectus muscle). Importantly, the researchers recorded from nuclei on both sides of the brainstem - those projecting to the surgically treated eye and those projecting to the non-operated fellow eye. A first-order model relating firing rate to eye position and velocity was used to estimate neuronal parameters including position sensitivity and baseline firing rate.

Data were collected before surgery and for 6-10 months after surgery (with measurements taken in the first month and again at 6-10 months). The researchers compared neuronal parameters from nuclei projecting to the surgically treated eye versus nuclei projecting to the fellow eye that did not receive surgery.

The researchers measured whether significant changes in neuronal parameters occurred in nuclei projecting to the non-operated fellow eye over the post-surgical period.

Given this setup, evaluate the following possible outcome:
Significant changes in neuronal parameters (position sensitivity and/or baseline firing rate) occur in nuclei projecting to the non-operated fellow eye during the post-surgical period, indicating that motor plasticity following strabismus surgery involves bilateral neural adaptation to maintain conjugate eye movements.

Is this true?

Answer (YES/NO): YES